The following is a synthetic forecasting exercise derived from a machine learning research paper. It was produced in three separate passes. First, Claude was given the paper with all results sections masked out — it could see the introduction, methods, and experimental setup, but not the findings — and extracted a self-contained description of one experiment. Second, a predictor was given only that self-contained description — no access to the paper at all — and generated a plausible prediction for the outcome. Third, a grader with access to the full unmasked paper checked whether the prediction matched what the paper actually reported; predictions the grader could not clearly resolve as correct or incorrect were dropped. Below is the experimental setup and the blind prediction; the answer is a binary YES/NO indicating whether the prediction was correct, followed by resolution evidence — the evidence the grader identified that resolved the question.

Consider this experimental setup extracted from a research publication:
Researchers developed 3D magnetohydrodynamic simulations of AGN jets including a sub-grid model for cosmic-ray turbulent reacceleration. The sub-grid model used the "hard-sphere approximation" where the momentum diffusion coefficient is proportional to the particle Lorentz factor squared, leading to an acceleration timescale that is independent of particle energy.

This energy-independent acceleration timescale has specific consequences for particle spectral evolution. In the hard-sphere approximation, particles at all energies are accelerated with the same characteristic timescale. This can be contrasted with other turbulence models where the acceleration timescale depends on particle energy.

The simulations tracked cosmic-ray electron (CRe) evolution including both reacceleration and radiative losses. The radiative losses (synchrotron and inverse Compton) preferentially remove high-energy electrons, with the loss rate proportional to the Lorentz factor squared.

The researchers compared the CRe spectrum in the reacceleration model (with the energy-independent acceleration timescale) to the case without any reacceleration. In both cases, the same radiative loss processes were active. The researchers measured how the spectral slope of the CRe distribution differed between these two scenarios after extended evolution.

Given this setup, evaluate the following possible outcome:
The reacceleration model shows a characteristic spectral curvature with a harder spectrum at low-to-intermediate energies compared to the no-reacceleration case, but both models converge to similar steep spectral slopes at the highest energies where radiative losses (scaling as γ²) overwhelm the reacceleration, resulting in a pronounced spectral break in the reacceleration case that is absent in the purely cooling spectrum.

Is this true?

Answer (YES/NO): NO